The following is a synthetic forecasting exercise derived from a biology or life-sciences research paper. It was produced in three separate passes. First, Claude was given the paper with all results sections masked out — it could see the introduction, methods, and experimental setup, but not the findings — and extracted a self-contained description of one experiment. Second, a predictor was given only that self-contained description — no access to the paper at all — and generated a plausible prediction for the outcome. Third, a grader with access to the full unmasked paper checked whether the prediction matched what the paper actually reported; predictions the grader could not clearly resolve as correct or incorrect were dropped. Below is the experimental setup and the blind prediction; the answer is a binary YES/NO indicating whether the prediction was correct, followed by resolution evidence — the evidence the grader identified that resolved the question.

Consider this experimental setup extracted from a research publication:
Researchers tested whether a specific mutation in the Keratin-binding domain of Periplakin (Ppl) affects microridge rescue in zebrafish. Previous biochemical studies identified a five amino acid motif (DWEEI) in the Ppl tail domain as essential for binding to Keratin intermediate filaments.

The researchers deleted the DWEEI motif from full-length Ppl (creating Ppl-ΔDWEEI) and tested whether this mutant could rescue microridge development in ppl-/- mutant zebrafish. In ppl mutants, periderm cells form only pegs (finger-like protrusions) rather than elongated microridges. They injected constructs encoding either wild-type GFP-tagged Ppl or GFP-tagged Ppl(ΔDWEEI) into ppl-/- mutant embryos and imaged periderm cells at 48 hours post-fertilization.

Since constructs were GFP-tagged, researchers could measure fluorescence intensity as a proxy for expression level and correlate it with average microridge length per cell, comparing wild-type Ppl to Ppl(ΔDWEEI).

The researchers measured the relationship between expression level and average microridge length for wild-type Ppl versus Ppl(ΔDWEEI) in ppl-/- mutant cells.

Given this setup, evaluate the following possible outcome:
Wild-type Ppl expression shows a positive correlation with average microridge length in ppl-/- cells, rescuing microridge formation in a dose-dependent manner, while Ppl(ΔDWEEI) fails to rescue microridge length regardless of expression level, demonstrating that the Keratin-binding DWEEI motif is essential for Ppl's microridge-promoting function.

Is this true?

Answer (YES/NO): NO